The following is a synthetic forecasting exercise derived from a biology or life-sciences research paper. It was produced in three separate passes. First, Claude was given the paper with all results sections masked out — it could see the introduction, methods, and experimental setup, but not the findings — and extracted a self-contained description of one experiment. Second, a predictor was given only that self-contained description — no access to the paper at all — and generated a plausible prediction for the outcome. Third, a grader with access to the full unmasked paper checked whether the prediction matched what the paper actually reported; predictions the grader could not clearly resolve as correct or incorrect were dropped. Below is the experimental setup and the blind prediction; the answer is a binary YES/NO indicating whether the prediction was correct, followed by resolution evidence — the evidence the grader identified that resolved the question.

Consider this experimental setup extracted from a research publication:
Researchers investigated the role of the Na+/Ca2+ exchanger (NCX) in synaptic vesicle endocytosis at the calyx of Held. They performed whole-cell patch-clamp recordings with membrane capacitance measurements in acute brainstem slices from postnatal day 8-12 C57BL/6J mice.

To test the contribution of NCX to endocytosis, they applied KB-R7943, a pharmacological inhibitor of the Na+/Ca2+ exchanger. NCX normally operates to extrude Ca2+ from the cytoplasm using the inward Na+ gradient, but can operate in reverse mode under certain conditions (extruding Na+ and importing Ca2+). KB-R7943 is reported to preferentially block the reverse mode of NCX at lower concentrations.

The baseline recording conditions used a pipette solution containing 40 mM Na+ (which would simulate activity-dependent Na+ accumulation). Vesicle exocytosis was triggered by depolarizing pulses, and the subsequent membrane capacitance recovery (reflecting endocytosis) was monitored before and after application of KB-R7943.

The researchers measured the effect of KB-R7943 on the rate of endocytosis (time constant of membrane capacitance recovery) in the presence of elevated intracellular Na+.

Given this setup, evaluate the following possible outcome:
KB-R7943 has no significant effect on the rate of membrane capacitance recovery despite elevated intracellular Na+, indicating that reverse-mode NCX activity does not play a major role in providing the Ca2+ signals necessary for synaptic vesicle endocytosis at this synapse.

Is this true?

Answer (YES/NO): YES